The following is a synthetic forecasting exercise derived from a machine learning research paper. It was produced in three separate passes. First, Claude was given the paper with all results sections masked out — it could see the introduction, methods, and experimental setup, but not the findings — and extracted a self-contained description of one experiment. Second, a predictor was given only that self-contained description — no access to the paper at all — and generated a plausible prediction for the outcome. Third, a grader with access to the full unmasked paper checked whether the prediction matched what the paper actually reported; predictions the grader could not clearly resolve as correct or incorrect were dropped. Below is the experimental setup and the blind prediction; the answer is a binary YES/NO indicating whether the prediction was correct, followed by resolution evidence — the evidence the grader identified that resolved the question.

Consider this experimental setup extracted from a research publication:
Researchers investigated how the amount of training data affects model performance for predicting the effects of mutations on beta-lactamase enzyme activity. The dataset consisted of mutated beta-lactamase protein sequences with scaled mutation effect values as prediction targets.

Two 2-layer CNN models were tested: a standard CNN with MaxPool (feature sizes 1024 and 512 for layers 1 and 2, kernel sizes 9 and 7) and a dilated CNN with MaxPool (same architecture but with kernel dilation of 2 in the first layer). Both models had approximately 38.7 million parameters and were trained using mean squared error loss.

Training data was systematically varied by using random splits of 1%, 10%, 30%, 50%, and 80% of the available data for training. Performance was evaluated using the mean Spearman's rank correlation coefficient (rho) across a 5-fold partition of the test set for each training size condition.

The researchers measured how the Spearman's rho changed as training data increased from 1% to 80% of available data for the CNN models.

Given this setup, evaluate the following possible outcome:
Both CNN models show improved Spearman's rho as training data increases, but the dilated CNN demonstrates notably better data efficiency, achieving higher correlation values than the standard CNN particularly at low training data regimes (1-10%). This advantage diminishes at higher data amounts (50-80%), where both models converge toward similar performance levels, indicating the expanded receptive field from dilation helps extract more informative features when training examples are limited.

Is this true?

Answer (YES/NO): NO